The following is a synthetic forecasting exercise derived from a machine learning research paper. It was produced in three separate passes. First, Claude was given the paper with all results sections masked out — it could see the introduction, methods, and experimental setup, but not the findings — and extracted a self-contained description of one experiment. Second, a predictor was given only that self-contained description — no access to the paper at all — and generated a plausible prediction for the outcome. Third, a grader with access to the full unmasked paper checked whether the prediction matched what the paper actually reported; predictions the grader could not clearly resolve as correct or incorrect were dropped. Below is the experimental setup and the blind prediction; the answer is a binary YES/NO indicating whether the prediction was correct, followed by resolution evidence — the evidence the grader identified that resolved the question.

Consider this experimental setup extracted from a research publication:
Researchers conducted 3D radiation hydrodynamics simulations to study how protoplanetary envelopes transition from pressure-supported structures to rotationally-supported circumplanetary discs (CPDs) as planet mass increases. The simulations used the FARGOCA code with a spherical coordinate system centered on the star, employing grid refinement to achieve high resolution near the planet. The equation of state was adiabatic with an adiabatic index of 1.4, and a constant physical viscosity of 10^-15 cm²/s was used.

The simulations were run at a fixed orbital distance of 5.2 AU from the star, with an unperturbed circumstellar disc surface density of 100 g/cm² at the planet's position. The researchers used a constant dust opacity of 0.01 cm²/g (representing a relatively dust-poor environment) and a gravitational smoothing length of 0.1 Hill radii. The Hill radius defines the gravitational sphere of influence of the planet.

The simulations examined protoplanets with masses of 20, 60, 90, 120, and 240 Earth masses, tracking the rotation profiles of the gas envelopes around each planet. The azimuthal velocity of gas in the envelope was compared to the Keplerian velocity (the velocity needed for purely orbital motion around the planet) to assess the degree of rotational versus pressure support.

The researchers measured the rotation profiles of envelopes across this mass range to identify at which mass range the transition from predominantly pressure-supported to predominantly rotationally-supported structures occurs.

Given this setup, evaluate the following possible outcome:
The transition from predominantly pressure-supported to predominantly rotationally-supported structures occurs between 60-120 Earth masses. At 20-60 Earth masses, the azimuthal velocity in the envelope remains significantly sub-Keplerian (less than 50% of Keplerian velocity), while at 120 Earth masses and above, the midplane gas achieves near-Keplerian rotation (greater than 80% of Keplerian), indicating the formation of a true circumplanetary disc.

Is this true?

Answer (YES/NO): NO